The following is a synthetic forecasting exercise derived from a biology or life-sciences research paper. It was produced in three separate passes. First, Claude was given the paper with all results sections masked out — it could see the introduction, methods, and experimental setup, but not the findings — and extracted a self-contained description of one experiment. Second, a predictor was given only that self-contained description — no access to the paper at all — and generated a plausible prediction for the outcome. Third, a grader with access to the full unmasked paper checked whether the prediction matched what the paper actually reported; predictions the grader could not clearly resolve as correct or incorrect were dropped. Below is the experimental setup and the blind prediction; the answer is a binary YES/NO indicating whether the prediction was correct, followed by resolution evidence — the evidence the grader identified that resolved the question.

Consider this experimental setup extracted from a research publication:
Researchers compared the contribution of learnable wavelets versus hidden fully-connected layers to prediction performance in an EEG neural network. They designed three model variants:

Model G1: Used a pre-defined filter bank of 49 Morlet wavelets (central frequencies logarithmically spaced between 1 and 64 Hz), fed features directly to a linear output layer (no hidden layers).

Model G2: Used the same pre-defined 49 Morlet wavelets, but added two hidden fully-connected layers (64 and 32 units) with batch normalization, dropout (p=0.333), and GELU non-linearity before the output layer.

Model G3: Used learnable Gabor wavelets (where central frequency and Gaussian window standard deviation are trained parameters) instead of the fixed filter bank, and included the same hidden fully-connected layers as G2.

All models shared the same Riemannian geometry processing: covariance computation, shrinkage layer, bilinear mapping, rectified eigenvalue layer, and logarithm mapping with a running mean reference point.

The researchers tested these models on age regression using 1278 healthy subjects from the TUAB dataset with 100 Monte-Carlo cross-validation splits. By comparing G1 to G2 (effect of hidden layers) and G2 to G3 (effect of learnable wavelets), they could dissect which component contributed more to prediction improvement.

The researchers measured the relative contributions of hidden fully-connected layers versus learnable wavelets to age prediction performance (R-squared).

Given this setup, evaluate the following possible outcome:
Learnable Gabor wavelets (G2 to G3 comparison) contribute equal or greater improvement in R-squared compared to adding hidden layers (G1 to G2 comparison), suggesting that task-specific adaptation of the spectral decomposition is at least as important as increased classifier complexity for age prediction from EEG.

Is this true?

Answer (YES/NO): YES